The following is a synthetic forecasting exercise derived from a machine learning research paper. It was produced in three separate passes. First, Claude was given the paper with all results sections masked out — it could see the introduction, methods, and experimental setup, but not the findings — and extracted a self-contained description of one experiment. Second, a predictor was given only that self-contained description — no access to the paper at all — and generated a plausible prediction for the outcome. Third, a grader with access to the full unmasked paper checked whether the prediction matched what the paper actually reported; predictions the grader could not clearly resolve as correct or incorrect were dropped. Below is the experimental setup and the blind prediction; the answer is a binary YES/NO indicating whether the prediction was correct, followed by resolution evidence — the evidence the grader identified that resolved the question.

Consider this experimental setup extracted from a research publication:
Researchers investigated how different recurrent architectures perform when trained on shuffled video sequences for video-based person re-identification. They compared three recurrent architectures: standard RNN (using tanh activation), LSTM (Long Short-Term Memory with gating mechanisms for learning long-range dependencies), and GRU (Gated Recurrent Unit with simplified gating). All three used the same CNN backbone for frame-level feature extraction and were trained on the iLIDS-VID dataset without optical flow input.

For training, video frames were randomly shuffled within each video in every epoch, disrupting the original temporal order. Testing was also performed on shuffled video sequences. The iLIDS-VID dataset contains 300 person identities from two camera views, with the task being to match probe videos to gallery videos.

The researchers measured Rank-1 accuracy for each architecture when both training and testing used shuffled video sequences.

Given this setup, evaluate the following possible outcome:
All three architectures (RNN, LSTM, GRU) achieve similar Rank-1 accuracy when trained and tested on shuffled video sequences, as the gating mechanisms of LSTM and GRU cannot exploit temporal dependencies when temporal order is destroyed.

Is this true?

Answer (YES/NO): YES